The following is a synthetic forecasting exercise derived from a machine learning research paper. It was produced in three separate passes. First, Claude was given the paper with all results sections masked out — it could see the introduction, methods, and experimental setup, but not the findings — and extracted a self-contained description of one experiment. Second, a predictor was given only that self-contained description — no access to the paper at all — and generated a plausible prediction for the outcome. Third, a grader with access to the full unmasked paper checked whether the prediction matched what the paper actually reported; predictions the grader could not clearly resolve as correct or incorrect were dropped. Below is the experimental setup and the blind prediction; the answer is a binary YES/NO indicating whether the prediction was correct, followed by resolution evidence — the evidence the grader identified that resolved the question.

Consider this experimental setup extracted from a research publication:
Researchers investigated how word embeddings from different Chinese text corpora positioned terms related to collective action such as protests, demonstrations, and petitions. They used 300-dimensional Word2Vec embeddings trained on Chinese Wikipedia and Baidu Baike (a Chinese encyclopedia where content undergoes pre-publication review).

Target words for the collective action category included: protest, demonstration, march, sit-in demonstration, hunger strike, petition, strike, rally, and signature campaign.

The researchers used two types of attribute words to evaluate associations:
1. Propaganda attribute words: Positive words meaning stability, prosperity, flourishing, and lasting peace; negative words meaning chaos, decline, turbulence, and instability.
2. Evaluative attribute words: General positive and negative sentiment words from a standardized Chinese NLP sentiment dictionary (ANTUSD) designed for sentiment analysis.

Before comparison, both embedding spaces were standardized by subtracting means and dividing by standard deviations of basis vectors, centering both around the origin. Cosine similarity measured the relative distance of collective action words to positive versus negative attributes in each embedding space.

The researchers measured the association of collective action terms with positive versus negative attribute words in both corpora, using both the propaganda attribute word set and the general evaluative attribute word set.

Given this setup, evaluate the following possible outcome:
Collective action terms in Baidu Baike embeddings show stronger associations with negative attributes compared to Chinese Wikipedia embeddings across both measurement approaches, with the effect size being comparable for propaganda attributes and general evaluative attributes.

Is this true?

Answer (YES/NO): NO